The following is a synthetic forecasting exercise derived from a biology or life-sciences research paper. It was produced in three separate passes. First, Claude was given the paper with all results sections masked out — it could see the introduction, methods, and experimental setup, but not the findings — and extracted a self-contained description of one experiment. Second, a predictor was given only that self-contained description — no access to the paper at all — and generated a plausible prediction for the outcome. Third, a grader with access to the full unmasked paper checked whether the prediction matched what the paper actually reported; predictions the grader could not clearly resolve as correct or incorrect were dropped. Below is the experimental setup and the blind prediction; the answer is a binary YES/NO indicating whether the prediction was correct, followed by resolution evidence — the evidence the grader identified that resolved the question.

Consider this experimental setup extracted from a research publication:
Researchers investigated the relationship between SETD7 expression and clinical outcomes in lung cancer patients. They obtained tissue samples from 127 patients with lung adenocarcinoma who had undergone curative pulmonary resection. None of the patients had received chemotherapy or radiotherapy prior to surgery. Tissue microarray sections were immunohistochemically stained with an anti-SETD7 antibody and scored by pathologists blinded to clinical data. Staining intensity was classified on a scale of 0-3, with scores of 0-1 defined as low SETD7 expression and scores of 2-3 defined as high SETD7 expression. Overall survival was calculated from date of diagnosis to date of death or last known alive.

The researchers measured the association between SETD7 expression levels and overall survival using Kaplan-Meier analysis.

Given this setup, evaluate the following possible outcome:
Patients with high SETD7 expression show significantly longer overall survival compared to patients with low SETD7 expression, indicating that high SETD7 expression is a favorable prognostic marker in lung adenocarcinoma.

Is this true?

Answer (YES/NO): YES